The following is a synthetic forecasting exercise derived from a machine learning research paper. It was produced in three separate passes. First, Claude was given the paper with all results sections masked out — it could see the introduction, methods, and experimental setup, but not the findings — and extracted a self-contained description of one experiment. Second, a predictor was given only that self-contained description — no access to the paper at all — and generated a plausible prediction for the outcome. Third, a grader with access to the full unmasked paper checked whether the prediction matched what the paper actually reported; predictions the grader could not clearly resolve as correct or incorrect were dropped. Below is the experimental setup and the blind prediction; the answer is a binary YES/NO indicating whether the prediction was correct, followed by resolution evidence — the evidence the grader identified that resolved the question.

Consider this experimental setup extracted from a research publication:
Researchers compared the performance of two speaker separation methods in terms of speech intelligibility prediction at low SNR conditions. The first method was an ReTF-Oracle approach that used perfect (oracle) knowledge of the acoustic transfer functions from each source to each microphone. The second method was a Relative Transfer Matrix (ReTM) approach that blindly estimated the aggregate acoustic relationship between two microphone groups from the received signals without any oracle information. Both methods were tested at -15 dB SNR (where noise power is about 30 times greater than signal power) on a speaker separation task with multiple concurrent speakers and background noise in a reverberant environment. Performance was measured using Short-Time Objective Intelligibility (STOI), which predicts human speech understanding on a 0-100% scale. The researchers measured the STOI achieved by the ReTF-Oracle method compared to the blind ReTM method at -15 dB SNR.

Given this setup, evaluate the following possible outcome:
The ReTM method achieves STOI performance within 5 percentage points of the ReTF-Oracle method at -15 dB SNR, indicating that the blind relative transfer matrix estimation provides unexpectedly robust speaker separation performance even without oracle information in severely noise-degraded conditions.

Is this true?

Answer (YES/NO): YES